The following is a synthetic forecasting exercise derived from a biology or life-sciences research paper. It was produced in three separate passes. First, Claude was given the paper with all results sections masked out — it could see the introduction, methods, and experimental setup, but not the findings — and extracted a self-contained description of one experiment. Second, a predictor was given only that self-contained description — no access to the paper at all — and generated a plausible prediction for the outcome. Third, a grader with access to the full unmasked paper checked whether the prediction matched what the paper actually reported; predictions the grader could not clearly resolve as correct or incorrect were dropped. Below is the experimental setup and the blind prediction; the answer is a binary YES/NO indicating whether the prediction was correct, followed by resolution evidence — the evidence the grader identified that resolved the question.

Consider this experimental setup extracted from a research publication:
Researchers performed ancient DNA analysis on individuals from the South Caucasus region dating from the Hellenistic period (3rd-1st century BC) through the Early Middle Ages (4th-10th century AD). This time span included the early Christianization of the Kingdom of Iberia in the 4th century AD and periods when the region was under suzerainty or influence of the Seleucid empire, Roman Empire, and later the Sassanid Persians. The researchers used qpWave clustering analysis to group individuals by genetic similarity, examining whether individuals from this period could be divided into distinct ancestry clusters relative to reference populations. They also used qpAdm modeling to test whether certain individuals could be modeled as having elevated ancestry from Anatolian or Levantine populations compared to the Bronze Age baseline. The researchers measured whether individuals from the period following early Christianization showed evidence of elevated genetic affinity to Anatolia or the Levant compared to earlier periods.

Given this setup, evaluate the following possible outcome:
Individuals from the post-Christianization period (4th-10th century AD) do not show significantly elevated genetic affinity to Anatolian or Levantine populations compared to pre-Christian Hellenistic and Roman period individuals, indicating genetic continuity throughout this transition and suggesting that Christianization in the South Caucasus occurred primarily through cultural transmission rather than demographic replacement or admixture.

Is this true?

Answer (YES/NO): NO